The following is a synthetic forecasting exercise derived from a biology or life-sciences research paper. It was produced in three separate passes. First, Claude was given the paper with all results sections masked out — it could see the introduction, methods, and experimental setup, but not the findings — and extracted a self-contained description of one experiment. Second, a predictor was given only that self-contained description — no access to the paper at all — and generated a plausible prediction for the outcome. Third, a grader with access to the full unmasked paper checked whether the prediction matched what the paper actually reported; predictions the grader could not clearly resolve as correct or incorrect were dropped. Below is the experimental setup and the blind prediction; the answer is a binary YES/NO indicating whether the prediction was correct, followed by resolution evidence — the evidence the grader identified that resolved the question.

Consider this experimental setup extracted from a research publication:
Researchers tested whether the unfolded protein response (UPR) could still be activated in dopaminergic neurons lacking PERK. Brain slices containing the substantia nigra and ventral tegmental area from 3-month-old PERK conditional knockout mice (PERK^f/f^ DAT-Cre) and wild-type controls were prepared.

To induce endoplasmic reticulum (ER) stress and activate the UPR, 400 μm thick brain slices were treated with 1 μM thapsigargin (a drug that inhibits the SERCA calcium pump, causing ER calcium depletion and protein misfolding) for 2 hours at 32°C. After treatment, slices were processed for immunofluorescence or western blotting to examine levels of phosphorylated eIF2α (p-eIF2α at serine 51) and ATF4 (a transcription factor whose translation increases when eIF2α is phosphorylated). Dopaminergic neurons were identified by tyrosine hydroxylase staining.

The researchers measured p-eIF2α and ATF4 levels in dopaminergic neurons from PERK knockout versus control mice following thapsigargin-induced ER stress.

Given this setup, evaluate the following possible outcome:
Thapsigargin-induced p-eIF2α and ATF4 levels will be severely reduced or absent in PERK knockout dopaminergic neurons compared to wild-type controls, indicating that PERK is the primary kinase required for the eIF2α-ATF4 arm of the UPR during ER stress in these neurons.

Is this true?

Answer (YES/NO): YES